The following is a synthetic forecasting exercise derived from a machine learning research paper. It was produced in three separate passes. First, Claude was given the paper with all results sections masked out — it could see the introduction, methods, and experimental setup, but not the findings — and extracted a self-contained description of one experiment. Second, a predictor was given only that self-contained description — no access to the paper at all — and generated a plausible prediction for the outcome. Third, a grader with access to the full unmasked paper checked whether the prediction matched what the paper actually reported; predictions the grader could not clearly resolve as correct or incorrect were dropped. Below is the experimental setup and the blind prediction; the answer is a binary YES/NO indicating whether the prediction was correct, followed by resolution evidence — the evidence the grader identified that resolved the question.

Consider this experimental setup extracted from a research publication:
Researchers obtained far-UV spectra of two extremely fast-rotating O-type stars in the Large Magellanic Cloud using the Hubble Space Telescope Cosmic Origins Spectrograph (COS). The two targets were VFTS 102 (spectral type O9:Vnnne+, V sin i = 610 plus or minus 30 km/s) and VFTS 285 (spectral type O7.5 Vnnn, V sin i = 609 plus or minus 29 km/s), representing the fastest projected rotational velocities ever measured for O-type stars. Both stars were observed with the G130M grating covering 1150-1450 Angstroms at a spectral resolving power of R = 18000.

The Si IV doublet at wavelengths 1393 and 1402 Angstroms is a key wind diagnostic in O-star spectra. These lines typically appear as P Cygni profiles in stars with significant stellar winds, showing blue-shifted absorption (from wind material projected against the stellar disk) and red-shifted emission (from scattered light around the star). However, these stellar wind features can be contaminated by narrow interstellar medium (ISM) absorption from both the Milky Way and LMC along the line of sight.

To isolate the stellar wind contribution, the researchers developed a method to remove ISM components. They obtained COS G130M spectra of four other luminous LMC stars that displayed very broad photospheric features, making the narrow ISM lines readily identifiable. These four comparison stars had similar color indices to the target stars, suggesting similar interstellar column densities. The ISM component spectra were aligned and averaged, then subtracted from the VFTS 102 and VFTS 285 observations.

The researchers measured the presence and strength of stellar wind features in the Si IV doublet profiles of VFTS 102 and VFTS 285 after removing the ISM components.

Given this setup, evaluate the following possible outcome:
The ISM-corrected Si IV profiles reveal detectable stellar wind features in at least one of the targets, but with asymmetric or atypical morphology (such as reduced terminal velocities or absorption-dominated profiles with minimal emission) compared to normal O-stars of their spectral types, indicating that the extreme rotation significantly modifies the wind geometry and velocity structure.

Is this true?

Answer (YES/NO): YES